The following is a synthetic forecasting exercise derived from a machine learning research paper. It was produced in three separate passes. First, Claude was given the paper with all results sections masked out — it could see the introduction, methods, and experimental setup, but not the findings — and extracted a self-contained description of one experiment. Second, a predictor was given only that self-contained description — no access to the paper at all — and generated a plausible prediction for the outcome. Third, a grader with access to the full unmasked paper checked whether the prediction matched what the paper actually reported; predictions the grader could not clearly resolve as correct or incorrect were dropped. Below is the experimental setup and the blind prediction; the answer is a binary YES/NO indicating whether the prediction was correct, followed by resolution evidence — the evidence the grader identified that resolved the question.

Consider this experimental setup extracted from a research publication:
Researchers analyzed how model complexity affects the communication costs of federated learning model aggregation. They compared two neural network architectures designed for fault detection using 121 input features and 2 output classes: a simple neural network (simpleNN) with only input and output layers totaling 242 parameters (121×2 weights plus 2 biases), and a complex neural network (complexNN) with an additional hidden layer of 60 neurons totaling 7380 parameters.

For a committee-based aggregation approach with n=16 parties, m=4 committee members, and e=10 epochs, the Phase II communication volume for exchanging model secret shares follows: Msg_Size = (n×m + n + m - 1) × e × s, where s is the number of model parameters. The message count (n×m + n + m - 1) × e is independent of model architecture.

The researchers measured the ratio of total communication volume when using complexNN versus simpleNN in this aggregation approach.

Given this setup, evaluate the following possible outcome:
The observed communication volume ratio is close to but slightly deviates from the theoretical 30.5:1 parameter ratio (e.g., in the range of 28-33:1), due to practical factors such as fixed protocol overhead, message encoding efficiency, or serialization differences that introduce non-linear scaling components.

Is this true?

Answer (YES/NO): NO